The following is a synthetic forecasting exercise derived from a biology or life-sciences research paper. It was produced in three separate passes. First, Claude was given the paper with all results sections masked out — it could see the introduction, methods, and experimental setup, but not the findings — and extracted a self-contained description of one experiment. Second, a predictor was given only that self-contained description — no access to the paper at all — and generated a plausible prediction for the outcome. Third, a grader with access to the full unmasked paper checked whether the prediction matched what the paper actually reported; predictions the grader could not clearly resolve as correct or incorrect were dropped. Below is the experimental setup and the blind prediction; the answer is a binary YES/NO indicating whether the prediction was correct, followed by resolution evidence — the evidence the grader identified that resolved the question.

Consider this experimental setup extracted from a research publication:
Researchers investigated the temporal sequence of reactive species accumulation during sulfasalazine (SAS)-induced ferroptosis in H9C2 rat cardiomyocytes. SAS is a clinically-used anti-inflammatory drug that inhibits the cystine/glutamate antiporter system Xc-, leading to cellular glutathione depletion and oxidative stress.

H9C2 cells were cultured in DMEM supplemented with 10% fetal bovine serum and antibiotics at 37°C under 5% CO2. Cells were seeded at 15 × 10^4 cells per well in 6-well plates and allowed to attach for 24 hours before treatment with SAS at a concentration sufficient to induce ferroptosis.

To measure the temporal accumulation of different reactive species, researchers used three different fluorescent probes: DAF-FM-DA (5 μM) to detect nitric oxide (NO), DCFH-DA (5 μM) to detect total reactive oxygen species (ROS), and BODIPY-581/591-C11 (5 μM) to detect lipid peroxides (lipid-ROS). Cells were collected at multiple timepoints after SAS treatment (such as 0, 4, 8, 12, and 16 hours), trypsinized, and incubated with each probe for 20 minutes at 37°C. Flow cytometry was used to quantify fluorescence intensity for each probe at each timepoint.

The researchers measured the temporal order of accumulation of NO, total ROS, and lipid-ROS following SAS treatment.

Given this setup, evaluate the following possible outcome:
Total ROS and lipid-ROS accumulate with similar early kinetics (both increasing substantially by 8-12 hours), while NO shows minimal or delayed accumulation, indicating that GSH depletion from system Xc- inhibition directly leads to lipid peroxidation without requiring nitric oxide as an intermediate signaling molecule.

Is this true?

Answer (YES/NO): NO